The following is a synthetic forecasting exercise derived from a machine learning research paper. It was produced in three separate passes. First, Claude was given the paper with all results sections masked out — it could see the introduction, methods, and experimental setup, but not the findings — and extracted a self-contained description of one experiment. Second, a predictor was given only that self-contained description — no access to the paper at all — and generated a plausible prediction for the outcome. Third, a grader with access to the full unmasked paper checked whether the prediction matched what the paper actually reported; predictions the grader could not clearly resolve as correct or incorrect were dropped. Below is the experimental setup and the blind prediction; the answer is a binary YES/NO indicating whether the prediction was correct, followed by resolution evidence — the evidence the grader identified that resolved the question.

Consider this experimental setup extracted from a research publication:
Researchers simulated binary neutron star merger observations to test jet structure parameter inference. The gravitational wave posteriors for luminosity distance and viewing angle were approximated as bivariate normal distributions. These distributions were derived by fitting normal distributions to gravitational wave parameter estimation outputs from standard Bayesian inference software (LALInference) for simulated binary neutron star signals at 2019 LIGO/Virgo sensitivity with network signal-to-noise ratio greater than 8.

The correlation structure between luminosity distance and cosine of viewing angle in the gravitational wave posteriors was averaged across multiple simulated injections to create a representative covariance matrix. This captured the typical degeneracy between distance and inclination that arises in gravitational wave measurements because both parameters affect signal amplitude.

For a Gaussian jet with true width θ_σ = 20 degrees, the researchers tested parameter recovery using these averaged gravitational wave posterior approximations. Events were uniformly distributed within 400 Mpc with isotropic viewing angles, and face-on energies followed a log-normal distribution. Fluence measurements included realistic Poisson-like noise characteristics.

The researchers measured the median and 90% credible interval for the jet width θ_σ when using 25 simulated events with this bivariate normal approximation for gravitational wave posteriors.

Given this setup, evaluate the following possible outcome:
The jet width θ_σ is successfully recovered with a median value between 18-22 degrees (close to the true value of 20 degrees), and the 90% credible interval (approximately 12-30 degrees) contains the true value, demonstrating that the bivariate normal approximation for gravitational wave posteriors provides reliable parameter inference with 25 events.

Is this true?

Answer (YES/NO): NO